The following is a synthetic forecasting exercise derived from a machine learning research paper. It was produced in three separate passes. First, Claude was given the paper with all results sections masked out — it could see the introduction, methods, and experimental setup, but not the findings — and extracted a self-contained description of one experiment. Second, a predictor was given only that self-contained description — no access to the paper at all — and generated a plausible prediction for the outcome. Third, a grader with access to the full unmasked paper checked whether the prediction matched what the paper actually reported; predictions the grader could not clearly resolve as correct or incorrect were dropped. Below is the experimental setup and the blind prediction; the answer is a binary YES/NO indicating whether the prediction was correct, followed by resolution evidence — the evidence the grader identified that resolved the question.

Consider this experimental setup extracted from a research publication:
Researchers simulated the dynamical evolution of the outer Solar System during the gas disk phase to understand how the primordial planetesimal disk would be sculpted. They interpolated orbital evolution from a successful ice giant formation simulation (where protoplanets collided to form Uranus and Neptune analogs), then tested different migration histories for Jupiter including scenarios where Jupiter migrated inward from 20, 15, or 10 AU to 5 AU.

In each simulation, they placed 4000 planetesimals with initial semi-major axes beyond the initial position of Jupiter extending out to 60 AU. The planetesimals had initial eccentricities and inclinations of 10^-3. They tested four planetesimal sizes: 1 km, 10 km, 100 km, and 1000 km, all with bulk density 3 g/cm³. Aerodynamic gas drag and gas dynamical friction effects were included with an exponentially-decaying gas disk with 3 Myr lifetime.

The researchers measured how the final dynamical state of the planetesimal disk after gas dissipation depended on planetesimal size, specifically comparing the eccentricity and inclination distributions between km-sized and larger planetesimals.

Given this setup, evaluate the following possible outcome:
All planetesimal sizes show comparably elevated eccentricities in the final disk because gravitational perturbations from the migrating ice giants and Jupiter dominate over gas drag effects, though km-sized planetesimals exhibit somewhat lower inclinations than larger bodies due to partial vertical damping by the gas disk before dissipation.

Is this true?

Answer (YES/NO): NO